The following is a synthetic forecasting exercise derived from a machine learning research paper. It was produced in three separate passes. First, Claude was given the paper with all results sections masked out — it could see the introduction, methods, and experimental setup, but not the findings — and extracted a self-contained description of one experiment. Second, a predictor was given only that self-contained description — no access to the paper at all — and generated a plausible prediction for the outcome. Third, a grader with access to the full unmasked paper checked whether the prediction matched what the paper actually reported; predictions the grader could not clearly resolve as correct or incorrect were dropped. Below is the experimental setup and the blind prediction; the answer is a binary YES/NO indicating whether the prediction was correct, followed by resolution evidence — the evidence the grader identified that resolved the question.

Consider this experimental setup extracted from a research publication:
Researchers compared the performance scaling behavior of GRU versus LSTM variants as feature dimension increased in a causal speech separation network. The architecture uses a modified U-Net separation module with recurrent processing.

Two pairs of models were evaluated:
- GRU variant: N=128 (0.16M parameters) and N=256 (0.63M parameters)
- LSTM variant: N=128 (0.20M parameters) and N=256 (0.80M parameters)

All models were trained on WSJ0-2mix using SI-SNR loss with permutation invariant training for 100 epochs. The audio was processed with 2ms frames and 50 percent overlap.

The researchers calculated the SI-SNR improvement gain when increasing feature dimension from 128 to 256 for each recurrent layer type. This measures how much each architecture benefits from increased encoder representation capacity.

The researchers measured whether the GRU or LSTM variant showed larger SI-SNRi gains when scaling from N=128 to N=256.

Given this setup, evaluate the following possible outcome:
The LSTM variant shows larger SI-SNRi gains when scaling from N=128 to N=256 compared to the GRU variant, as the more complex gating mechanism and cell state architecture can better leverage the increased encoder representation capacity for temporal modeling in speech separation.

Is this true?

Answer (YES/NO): NO